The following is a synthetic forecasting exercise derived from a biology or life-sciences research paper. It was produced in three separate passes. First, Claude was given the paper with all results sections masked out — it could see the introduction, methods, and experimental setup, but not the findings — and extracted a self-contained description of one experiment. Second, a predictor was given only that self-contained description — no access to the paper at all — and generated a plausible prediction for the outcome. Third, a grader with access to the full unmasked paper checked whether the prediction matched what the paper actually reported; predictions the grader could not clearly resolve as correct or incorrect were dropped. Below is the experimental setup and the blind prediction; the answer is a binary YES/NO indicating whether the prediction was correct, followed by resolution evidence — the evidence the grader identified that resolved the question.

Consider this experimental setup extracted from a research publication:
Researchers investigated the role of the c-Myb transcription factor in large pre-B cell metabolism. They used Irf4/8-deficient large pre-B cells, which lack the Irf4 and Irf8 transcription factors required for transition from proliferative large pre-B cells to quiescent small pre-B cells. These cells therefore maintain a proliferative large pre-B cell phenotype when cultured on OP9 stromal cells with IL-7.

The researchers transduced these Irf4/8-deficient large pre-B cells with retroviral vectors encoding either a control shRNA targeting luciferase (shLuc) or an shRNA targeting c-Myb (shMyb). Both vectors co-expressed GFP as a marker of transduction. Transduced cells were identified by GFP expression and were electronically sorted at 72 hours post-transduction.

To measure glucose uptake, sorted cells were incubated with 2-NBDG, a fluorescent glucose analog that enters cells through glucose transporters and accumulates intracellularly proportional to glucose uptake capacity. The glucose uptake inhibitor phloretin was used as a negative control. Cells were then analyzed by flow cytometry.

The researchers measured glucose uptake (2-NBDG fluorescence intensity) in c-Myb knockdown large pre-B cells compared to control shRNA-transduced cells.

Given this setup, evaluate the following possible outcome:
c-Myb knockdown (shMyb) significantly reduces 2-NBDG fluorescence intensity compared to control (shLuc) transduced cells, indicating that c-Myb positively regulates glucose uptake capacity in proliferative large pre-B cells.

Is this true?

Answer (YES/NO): YES